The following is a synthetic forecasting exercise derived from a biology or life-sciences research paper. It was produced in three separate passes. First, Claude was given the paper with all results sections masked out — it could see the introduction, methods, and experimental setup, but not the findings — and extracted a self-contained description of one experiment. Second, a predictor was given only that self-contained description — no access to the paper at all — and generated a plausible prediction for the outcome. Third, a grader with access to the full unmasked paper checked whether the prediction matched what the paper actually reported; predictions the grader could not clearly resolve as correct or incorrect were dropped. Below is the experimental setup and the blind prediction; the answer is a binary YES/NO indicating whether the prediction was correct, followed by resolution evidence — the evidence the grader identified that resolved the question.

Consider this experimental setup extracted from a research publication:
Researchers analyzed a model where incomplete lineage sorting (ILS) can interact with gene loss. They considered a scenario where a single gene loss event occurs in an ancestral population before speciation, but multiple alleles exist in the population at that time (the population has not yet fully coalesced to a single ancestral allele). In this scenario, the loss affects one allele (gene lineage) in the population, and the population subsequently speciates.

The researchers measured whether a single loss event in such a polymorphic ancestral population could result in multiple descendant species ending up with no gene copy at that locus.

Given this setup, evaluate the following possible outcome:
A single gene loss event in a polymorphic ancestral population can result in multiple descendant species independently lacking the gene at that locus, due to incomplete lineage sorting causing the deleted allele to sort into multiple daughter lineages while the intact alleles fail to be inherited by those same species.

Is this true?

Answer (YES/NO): YES